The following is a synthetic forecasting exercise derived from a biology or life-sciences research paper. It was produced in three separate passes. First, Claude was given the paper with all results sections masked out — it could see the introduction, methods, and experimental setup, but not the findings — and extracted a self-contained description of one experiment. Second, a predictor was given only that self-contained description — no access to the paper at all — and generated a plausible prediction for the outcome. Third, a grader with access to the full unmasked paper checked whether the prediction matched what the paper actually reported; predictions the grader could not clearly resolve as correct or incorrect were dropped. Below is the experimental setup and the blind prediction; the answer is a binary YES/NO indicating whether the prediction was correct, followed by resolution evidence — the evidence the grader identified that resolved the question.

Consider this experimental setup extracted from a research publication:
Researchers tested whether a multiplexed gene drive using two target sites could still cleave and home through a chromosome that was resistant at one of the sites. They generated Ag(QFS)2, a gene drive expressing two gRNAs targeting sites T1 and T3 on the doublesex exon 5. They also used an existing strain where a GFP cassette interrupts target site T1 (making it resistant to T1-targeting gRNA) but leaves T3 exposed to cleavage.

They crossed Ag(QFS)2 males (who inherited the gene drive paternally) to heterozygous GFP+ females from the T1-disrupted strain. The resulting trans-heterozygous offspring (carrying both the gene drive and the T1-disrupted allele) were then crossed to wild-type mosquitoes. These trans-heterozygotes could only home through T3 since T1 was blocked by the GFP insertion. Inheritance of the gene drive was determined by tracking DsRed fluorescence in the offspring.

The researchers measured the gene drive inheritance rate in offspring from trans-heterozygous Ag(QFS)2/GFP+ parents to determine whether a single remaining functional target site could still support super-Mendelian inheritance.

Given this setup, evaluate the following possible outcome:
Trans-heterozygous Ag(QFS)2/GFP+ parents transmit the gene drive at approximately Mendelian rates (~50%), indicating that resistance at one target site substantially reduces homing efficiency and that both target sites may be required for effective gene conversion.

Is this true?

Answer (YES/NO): NO